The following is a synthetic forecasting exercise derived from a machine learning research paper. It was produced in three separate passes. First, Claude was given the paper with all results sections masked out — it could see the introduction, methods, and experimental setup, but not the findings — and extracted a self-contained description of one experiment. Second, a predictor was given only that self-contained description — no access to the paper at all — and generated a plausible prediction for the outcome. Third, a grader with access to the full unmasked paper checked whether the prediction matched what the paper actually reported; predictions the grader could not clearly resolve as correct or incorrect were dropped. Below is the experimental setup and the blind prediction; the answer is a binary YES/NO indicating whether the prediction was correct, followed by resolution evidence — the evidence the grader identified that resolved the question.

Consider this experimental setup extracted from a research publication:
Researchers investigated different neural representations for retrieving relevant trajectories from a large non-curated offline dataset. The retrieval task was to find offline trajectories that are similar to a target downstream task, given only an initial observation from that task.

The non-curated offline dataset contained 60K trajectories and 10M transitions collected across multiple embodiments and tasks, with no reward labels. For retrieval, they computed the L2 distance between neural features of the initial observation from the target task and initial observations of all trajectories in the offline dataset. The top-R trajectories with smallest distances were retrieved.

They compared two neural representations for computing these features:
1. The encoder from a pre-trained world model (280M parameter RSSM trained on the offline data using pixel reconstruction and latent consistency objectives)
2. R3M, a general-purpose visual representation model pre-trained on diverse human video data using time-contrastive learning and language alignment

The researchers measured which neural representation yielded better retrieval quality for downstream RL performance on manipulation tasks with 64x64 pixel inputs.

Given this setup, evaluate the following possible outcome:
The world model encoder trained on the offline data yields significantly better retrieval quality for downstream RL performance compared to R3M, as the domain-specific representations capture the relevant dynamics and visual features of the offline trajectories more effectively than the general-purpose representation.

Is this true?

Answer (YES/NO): YES